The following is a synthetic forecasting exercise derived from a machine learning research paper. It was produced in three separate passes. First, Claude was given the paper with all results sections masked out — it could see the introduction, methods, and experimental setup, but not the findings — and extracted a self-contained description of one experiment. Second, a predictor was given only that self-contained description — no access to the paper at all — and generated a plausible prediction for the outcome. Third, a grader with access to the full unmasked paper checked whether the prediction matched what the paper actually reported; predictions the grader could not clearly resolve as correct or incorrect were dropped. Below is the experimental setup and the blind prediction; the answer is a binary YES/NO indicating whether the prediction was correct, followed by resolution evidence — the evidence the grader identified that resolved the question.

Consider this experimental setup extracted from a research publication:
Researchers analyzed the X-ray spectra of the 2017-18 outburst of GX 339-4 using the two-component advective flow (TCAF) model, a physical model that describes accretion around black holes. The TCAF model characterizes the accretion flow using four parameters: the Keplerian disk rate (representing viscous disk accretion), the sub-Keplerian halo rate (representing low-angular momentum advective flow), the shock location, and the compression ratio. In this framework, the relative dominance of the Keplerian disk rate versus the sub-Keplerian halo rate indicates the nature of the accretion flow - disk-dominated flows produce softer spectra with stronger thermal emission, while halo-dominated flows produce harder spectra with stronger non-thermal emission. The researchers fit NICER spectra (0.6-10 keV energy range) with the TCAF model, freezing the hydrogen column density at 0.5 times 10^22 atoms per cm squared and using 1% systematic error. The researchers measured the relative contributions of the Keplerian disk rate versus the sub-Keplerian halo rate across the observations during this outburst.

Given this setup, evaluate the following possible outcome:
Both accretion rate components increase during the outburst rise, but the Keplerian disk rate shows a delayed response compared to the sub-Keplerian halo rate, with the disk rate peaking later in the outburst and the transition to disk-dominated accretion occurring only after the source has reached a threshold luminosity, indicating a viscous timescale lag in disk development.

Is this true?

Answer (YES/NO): NO